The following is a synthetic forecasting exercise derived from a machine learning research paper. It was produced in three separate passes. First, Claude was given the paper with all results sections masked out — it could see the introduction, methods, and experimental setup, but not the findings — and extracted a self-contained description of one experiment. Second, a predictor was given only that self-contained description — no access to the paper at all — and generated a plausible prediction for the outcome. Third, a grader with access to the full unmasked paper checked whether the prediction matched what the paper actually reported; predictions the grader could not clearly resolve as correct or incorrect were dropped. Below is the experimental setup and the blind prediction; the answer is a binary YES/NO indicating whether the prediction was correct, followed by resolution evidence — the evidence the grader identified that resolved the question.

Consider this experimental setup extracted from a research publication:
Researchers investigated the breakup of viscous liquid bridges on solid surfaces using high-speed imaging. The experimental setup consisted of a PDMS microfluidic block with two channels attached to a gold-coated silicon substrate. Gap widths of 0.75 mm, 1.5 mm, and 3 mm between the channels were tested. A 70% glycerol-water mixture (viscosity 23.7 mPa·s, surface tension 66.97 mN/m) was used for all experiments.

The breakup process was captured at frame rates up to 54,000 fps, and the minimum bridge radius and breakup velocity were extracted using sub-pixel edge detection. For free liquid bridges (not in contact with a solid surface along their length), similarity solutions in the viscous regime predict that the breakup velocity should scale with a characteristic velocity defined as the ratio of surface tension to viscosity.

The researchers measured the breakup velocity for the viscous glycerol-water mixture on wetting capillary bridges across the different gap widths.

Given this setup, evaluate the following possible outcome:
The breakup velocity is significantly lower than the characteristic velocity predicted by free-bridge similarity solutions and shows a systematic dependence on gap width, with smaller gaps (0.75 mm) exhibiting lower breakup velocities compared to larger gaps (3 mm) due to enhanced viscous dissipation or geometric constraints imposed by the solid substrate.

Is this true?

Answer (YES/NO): NO